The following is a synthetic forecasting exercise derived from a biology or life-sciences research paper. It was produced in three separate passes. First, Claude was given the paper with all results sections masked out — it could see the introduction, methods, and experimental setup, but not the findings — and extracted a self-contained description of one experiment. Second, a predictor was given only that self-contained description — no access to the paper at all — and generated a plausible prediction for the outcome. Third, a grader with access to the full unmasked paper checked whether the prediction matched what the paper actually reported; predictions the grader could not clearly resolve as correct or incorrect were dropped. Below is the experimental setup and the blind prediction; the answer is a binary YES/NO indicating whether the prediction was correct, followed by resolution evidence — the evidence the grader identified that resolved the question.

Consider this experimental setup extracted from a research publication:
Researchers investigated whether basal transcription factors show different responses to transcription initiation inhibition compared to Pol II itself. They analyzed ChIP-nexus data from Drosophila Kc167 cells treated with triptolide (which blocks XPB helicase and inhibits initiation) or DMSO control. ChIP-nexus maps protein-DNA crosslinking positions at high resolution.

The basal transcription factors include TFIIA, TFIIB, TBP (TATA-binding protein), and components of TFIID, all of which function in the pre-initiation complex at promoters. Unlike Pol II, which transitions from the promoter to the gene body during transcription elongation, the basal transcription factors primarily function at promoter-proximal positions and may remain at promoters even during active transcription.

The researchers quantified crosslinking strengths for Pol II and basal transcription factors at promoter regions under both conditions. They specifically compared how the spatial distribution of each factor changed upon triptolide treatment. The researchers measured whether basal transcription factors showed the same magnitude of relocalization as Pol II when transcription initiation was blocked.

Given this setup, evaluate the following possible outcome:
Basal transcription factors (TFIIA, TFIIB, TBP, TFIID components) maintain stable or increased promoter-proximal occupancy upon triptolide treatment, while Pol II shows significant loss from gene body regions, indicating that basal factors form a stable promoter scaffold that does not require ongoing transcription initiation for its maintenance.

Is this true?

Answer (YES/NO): NO